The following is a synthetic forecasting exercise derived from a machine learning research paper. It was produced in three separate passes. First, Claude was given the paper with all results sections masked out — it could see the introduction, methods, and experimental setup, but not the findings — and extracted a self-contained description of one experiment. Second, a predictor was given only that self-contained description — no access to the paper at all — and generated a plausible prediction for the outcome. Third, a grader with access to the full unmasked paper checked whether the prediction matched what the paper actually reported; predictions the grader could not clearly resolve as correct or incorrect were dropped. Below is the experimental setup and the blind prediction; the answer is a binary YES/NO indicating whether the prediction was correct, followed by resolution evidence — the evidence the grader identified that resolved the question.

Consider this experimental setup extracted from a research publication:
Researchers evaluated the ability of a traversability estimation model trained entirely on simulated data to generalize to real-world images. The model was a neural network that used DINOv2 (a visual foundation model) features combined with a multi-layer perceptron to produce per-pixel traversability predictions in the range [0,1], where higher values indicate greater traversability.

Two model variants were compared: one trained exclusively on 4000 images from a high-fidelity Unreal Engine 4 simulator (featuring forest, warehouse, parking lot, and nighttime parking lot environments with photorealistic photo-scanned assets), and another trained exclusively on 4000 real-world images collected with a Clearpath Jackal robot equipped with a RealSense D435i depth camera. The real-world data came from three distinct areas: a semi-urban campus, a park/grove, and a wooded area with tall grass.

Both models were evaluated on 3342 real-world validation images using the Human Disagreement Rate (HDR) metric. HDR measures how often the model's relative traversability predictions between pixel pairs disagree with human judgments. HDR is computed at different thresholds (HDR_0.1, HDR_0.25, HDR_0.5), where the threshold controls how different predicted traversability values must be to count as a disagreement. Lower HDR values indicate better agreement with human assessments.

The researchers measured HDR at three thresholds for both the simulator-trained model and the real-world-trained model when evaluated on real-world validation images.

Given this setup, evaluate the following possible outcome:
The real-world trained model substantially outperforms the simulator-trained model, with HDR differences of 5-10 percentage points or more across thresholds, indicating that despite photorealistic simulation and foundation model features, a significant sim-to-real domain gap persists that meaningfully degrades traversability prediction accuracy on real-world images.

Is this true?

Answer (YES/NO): NO